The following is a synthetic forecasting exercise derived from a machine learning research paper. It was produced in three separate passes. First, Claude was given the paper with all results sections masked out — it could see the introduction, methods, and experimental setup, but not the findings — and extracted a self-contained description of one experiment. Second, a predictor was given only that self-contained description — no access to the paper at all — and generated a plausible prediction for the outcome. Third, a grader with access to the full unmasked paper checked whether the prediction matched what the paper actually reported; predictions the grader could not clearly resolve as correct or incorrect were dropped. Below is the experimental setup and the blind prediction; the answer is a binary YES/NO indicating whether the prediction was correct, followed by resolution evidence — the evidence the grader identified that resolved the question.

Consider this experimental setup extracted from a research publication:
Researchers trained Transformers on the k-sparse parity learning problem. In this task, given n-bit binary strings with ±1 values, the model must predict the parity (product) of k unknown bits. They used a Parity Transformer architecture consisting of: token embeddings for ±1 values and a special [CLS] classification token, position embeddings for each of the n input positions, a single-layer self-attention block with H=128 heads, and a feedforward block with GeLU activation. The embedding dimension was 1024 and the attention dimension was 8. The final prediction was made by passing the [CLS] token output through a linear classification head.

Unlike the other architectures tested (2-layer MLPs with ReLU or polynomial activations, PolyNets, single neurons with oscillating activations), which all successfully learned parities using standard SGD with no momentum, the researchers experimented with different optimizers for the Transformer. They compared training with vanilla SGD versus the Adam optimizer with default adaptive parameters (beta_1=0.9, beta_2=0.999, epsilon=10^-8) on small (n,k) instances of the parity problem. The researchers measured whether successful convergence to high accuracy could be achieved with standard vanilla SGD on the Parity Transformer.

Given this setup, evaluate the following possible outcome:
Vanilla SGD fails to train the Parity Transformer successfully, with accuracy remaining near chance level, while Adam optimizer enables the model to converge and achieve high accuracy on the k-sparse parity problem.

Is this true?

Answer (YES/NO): YES